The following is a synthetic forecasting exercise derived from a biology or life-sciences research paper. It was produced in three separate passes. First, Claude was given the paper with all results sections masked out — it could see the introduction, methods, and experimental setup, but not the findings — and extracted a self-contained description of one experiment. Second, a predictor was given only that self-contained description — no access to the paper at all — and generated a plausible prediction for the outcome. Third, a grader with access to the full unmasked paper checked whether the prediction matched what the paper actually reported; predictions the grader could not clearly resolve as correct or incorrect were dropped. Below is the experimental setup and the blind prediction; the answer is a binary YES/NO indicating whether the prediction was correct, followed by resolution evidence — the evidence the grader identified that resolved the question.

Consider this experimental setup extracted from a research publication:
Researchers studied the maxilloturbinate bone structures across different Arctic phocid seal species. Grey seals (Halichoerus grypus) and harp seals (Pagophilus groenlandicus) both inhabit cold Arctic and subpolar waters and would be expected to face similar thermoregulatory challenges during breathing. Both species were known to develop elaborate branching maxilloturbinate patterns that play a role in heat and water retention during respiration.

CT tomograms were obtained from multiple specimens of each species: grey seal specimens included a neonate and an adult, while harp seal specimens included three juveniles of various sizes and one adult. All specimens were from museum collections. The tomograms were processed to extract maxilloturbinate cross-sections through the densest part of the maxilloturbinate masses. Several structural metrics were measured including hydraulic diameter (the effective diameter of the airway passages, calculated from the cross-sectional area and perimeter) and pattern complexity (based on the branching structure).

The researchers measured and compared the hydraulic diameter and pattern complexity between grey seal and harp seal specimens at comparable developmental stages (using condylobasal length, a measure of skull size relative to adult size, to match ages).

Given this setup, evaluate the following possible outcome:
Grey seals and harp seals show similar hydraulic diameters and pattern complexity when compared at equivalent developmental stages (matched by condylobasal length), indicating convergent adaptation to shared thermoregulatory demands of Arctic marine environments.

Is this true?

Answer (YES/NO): NO